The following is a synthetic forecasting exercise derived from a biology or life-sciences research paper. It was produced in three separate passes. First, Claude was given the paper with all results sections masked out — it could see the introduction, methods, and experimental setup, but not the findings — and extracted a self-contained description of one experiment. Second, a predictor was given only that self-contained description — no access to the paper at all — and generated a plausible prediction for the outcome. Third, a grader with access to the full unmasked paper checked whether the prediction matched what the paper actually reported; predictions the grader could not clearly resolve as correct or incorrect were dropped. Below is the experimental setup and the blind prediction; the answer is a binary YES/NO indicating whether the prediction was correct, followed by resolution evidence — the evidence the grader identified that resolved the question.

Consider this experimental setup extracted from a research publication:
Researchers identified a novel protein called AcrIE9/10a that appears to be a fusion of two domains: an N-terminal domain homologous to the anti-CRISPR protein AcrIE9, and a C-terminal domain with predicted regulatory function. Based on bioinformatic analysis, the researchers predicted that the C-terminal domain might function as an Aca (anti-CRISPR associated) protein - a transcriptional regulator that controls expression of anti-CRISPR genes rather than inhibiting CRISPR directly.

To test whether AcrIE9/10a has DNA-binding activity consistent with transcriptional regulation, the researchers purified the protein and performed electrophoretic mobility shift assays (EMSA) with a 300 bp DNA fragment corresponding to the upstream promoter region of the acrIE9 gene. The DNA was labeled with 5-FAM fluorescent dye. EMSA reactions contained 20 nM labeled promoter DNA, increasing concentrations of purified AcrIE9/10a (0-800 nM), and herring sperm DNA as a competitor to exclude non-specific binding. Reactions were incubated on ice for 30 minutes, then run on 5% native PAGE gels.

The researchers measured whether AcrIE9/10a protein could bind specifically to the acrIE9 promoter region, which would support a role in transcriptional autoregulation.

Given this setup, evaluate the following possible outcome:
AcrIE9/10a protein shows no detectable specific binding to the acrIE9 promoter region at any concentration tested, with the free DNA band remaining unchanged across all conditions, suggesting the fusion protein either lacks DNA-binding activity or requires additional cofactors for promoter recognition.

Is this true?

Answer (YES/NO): NO